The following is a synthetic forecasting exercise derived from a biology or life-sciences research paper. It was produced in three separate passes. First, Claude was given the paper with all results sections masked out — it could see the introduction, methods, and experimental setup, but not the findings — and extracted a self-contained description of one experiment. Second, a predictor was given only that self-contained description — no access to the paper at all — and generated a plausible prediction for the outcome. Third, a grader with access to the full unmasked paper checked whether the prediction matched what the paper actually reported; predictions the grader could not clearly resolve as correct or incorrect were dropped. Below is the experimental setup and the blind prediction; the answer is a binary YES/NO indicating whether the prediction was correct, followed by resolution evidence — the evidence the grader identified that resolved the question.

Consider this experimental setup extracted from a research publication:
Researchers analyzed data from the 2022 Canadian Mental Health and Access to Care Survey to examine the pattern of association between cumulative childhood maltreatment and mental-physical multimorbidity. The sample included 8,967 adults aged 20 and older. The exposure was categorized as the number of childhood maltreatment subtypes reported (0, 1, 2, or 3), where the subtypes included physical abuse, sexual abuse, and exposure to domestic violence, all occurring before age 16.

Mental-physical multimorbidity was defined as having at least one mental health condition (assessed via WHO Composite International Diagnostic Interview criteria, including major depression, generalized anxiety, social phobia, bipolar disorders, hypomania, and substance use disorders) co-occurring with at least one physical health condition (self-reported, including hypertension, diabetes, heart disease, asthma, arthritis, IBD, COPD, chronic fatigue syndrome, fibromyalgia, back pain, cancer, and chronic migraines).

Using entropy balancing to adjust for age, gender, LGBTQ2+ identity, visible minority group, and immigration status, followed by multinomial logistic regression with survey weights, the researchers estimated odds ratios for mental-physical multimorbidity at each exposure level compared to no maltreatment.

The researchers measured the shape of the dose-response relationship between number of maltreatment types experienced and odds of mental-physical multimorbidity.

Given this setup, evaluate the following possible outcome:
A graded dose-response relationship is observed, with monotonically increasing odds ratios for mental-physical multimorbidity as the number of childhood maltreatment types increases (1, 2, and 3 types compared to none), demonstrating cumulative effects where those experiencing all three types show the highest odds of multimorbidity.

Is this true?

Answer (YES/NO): YES